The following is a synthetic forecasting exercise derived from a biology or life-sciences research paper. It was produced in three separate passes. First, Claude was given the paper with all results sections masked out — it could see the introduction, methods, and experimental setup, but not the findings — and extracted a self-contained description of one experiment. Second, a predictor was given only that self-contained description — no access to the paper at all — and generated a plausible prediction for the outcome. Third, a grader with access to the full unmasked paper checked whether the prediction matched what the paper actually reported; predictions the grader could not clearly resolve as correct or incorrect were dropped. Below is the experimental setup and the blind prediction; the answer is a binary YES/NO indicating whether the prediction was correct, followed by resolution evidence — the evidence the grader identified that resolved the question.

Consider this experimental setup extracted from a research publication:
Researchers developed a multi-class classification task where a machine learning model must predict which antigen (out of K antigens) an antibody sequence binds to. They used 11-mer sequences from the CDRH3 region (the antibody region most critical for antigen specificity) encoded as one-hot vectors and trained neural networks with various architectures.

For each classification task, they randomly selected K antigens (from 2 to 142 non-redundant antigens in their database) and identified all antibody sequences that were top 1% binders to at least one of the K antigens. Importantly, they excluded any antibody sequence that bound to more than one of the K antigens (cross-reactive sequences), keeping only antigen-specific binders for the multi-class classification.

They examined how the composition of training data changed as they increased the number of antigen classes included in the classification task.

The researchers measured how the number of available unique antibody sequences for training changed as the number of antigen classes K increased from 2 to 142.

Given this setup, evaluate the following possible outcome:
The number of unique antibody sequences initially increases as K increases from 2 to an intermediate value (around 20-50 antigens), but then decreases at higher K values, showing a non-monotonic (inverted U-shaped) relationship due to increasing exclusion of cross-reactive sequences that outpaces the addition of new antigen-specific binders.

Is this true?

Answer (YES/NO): NO